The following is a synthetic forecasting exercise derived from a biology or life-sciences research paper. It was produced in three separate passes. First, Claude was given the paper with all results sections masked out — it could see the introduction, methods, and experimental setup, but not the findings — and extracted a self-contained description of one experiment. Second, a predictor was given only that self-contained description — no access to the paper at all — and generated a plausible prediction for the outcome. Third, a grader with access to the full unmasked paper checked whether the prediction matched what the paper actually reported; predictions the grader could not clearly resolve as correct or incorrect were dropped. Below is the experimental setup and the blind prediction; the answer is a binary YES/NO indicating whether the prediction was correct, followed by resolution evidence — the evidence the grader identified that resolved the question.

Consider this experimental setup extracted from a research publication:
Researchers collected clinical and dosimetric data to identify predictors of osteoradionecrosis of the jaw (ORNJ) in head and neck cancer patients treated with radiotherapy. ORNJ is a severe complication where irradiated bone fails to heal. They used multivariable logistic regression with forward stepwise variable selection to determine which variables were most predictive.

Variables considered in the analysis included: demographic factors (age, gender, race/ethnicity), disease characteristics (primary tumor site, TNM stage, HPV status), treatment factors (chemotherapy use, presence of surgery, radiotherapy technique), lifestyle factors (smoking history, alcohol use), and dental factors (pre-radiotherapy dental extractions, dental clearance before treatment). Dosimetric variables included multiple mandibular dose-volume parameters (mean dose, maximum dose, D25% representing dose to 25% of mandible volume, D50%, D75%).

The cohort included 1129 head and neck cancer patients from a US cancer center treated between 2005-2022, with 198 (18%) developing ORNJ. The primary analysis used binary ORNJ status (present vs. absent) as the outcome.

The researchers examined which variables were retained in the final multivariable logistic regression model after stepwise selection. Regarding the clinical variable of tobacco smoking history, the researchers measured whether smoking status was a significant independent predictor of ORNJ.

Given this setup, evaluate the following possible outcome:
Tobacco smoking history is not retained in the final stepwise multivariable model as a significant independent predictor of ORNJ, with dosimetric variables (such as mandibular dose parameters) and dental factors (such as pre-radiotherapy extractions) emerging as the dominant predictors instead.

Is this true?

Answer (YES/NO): YES